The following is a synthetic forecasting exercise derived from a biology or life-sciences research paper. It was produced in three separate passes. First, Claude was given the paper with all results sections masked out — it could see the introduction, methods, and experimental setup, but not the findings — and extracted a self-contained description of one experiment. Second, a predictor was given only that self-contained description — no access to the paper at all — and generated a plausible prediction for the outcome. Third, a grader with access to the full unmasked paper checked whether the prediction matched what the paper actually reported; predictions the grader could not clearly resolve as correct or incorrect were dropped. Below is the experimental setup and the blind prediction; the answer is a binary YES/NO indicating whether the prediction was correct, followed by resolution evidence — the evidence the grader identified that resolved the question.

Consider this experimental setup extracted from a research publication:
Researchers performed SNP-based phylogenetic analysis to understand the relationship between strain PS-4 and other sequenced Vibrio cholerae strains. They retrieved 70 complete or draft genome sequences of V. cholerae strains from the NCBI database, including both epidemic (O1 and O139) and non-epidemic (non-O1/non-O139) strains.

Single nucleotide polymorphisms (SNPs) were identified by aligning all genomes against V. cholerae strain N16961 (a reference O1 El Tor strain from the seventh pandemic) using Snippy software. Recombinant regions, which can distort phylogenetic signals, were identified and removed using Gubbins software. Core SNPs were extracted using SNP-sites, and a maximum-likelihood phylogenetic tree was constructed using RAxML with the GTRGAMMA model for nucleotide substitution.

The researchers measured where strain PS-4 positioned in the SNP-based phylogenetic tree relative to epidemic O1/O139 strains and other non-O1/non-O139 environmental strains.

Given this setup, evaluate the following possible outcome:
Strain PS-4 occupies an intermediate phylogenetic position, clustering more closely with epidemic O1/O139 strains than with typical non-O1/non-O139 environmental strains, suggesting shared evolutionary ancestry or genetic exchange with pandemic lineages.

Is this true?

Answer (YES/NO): NO